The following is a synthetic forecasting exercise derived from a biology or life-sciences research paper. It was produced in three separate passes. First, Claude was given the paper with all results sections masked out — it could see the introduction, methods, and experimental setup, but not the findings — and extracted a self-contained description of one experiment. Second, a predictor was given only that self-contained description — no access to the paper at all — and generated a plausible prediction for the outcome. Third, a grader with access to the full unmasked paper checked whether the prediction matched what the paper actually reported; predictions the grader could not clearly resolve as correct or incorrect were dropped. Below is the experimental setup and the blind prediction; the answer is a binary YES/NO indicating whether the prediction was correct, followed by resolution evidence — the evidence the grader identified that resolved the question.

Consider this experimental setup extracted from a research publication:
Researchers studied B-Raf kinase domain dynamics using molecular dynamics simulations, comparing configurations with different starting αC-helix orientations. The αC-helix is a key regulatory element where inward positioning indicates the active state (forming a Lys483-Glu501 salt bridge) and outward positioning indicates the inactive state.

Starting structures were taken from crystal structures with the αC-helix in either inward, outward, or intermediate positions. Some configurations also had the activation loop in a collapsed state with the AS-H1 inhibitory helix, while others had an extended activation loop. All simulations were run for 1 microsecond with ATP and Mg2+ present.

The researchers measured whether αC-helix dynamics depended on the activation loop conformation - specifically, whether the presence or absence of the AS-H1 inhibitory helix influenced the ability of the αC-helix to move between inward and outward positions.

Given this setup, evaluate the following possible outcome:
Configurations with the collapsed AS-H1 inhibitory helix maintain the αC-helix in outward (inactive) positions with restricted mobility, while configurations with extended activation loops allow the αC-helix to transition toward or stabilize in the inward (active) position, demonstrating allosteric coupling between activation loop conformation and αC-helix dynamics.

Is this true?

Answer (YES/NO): NO